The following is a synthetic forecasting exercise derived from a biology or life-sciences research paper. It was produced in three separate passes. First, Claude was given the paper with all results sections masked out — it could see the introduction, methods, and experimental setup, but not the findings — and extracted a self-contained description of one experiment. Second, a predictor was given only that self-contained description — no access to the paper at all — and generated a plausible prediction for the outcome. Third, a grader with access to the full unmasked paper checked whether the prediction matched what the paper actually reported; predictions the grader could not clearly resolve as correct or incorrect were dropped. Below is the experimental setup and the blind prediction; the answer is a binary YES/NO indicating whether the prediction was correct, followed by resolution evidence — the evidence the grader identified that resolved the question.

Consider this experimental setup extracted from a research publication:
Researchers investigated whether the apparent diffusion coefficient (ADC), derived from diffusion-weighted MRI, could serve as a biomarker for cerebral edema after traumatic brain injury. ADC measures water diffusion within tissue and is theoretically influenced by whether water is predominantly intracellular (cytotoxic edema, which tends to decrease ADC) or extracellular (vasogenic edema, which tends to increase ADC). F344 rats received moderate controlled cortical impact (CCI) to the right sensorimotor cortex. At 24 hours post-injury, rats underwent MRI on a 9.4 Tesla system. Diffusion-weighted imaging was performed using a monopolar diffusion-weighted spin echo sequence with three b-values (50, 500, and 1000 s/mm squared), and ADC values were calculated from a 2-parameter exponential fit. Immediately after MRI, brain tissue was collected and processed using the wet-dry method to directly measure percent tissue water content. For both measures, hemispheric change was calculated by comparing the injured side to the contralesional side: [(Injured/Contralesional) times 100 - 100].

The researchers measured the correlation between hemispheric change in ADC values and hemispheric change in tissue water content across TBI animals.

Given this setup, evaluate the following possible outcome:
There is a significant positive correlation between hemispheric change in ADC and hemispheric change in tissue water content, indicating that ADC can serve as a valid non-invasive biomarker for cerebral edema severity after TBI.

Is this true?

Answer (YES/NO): NO